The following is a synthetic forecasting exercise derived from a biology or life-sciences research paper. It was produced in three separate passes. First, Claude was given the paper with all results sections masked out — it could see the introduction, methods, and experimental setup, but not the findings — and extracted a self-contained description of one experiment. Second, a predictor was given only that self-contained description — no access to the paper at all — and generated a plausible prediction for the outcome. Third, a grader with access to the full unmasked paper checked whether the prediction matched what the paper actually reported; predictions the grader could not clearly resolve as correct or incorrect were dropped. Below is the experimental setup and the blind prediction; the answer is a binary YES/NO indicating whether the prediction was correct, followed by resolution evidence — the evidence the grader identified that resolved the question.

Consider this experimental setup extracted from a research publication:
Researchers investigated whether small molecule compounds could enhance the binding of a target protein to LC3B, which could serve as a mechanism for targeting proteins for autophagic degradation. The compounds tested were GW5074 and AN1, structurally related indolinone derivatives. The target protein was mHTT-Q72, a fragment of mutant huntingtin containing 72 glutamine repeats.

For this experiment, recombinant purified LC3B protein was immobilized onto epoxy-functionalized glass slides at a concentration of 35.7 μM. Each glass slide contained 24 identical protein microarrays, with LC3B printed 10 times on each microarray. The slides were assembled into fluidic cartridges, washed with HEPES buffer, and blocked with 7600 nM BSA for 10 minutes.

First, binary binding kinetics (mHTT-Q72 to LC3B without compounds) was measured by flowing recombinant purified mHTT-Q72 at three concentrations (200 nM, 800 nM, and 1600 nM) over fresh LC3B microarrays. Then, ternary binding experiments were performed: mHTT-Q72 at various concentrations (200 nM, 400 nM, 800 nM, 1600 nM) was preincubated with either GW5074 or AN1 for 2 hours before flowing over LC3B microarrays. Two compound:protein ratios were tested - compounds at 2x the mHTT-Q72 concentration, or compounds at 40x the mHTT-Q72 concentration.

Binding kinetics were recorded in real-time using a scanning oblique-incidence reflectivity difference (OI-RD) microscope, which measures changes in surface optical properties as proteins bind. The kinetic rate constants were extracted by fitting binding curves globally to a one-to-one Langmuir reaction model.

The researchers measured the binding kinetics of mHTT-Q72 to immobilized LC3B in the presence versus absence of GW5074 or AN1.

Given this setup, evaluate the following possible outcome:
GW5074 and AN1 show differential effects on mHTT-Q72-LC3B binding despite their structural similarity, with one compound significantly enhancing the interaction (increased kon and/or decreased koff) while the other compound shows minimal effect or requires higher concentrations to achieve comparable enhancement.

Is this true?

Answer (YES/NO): NO